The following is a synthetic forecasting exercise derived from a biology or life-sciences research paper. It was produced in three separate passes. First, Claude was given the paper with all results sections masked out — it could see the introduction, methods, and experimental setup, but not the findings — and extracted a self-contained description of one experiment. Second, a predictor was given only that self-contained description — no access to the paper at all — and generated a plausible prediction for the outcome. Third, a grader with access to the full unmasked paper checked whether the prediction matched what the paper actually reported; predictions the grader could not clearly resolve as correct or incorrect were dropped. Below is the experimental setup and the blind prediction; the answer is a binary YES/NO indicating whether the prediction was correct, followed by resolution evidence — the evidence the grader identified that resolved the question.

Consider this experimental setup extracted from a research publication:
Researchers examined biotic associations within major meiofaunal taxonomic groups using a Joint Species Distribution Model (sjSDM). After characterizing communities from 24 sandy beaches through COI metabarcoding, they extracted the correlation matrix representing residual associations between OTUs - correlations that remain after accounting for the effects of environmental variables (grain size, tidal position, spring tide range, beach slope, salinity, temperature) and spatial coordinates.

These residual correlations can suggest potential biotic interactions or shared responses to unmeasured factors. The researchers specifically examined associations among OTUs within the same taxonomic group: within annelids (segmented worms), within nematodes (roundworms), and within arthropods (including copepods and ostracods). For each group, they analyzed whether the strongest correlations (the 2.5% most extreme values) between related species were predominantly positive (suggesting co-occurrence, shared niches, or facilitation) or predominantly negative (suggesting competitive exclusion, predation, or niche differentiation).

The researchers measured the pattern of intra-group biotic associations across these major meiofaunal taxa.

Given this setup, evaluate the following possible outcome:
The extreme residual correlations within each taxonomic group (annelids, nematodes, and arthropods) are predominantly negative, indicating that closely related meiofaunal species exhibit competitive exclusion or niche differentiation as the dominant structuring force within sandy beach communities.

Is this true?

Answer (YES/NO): NO